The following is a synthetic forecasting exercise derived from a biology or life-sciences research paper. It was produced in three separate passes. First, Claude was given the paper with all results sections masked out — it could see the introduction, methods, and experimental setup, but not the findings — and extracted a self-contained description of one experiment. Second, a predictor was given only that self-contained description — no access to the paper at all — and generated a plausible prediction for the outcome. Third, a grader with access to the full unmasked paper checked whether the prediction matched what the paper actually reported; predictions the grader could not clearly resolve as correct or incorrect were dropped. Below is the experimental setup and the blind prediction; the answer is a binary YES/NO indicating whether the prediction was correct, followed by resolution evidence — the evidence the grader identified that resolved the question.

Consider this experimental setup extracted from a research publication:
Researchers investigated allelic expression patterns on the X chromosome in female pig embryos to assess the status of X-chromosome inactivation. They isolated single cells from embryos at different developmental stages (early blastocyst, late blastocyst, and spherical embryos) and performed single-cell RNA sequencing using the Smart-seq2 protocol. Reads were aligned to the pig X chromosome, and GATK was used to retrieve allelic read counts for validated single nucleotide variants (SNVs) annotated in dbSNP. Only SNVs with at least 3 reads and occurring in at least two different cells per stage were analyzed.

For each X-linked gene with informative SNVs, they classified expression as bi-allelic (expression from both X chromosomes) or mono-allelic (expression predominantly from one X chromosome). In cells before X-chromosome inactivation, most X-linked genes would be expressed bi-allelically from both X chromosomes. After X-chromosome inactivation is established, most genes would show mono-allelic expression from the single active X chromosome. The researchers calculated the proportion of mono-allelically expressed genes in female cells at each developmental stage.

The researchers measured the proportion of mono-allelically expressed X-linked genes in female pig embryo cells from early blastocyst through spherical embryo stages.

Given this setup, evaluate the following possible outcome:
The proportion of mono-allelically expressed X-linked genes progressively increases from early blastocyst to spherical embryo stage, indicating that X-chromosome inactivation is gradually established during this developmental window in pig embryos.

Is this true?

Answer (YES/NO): NO